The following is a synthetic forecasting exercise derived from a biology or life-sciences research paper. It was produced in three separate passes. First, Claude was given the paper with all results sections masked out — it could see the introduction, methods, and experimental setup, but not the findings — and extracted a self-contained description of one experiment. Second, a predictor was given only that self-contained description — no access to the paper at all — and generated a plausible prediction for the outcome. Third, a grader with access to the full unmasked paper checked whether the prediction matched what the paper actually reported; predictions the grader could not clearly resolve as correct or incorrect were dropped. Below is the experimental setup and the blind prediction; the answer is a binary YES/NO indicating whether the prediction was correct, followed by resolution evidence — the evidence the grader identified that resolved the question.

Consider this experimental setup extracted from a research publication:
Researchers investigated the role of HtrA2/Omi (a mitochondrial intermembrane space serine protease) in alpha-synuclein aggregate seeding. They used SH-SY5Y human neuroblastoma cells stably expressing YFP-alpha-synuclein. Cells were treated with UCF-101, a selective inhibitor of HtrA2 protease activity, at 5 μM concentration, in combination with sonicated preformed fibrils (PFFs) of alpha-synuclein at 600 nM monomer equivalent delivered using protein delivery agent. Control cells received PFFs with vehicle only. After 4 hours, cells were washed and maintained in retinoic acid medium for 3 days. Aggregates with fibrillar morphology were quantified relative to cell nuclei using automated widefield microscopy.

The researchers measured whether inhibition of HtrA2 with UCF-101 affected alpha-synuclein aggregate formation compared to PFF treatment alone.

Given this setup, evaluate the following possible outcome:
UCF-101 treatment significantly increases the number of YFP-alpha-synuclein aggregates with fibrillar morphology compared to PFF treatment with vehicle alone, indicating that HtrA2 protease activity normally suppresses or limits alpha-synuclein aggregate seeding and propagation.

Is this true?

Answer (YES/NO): YES